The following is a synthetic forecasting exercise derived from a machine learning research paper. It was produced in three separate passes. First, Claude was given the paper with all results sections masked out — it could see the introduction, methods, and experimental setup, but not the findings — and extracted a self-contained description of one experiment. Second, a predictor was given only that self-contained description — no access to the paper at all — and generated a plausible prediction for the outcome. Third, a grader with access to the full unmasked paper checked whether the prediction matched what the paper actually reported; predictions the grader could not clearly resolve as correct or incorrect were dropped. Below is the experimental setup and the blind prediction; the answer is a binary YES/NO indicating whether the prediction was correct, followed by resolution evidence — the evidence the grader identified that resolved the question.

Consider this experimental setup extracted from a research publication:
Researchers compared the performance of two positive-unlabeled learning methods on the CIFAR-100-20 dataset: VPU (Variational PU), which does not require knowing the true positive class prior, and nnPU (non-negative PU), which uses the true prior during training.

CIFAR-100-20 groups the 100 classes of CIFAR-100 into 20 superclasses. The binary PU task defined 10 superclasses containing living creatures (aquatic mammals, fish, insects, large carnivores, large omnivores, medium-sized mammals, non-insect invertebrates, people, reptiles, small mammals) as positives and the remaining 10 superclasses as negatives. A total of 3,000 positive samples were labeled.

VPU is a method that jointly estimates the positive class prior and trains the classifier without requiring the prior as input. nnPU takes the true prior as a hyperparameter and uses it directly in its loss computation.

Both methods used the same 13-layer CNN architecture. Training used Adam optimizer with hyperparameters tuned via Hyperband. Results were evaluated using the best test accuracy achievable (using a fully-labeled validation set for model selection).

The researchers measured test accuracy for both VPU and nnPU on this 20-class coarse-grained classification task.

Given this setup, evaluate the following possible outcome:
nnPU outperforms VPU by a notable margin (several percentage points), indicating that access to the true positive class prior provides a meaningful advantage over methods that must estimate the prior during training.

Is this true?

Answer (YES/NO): NO